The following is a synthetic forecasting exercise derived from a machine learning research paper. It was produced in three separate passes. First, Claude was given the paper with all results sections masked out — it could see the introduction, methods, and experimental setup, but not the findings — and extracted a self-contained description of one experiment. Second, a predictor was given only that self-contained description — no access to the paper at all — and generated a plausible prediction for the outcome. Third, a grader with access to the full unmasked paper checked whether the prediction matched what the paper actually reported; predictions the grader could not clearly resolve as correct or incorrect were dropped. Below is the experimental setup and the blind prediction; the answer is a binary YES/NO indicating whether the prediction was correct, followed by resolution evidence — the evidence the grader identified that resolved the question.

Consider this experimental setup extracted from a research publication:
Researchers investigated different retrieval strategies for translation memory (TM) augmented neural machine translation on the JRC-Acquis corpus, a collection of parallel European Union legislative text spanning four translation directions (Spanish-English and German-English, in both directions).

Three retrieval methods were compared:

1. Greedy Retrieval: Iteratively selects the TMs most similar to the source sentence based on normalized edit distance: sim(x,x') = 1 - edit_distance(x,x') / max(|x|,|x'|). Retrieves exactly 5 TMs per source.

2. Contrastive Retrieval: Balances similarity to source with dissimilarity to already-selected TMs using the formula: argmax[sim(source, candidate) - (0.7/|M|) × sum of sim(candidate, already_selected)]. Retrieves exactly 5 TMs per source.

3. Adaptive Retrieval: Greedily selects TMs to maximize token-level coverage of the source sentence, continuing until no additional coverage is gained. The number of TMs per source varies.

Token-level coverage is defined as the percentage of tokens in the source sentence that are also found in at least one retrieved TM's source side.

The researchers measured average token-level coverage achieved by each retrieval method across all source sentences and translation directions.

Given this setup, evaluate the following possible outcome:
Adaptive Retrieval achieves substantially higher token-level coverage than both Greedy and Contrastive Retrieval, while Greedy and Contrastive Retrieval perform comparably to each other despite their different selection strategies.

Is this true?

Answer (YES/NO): YES